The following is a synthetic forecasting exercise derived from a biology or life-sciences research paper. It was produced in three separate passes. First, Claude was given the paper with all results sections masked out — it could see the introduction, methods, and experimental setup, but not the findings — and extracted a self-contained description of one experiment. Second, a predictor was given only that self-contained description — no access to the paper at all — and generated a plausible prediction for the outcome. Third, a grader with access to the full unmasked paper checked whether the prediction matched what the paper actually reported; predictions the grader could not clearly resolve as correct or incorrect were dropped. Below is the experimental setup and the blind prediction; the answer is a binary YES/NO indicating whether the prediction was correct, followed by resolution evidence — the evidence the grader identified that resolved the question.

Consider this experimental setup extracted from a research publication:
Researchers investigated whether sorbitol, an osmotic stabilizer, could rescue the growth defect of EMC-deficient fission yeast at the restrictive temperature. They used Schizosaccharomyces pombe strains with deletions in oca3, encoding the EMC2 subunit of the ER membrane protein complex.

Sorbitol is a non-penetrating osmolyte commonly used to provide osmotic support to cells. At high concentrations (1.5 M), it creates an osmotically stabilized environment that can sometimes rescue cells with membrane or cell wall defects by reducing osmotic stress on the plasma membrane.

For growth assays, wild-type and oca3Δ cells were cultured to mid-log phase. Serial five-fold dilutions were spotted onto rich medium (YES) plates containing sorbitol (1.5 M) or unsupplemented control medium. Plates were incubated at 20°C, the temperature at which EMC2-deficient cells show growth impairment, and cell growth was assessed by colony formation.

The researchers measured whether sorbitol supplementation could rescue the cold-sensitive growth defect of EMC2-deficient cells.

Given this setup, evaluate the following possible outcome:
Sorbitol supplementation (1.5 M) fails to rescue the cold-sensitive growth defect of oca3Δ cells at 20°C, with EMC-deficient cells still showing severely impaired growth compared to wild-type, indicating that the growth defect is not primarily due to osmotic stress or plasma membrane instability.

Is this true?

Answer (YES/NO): NO